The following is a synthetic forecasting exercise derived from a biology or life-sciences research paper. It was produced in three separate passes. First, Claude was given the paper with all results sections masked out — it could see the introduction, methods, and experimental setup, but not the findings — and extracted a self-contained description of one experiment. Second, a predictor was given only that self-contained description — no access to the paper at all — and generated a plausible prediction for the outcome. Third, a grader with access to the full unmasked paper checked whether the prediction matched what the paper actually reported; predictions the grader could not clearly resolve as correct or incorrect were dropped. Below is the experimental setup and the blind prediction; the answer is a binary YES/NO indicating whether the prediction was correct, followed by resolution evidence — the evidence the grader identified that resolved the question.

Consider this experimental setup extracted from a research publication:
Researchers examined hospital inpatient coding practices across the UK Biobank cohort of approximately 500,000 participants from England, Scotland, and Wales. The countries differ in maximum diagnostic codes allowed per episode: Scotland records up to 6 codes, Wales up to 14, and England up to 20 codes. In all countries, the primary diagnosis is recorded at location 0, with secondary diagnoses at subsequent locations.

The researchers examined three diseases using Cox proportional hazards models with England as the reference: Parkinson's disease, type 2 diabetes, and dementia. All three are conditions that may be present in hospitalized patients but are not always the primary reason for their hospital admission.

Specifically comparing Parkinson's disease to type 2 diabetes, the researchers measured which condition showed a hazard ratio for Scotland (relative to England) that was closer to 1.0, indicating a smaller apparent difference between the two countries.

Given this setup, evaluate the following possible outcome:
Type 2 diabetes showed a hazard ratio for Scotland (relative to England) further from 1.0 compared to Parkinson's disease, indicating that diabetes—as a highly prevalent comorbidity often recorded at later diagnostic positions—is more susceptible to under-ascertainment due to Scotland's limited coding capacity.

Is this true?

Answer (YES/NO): YES